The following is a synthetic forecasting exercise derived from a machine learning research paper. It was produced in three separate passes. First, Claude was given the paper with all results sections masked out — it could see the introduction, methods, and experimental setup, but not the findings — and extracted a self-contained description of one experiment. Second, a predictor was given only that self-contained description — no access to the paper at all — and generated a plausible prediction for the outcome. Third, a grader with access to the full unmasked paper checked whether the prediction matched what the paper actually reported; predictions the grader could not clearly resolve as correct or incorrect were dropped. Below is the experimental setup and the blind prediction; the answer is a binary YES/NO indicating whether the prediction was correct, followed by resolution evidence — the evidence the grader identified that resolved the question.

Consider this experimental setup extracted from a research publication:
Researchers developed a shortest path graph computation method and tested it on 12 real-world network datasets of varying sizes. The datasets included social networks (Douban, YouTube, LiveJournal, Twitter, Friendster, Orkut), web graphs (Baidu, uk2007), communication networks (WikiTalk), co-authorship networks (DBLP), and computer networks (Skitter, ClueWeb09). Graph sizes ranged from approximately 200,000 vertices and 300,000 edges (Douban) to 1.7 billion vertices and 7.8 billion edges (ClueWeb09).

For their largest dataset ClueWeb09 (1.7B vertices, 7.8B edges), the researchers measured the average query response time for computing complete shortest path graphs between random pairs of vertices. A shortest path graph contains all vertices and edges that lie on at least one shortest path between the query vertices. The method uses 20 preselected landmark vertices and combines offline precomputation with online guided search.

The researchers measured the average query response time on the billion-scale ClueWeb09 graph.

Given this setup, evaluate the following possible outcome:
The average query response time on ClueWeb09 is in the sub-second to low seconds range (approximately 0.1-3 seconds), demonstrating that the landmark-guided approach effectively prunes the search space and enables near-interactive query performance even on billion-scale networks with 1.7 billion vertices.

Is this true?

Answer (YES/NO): YES